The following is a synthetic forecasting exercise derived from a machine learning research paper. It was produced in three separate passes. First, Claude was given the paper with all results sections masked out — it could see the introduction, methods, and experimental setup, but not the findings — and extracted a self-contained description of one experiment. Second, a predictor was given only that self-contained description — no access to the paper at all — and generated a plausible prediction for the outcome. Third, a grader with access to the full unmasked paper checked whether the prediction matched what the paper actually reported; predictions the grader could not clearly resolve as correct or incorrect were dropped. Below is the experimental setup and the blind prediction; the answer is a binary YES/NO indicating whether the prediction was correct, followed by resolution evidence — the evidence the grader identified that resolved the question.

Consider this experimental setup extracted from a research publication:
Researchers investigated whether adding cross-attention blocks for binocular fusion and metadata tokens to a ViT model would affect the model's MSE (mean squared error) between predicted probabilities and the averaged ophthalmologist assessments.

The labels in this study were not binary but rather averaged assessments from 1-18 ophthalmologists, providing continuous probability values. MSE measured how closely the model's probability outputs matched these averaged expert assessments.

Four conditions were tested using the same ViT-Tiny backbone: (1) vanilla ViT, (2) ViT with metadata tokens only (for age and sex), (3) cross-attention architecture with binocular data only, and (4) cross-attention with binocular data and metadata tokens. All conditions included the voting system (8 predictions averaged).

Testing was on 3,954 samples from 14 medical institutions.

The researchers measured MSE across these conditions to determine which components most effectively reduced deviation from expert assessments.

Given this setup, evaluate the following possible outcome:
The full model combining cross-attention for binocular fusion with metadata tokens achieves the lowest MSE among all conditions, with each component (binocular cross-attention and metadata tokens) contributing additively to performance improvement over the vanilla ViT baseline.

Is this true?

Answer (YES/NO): NO